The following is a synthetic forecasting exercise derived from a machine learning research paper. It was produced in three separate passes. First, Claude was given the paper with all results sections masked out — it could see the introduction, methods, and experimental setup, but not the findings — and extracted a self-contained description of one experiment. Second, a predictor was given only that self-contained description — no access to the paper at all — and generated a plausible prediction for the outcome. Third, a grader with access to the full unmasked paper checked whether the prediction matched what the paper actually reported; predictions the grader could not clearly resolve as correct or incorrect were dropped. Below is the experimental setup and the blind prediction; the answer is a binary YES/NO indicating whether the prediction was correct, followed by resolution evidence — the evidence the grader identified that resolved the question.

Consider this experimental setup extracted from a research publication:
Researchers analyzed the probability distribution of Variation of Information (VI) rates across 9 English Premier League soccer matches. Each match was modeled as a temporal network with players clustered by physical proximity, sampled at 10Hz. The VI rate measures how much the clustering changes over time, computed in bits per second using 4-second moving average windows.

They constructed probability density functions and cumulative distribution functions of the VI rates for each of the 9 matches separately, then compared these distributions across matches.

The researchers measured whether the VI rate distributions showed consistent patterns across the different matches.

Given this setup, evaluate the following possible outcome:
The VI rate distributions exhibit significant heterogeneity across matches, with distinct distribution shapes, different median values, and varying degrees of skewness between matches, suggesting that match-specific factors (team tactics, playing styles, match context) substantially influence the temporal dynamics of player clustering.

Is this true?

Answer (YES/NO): NO